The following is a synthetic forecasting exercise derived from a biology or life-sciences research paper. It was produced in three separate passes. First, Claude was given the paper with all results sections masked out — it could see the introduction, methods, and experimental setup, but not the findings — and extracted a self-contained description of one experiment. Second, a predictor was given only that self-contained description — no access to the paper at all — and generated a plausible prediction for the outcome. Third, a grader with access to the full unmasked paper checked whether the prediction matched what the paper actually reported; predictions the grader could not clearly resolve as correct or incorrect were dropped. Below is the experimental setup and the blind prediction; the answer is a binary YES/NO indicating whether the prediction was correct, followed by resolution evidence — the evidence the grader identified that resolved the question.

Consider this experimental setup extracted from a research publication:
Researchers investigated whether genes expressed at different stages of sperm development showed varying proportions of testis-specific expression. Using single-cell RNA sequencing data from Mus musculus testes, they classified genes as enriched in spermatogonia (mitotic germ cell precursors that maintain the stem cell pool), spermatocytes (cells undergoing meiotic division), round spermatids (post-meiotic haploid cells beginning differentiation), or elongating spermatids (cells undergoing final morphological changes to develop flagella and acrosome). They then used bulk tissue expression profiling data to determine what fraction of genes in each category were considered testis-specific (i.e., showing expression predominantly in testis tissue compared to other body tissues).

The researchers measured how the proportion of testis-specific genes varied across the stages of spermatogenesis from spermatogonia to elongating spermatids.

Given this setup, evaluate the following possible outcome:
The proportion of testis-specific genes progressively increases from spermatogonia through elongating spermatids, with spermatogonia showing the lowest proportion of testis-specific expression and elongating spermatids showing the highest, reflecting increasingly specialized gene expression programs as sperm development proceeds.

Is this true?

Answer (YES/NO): NO